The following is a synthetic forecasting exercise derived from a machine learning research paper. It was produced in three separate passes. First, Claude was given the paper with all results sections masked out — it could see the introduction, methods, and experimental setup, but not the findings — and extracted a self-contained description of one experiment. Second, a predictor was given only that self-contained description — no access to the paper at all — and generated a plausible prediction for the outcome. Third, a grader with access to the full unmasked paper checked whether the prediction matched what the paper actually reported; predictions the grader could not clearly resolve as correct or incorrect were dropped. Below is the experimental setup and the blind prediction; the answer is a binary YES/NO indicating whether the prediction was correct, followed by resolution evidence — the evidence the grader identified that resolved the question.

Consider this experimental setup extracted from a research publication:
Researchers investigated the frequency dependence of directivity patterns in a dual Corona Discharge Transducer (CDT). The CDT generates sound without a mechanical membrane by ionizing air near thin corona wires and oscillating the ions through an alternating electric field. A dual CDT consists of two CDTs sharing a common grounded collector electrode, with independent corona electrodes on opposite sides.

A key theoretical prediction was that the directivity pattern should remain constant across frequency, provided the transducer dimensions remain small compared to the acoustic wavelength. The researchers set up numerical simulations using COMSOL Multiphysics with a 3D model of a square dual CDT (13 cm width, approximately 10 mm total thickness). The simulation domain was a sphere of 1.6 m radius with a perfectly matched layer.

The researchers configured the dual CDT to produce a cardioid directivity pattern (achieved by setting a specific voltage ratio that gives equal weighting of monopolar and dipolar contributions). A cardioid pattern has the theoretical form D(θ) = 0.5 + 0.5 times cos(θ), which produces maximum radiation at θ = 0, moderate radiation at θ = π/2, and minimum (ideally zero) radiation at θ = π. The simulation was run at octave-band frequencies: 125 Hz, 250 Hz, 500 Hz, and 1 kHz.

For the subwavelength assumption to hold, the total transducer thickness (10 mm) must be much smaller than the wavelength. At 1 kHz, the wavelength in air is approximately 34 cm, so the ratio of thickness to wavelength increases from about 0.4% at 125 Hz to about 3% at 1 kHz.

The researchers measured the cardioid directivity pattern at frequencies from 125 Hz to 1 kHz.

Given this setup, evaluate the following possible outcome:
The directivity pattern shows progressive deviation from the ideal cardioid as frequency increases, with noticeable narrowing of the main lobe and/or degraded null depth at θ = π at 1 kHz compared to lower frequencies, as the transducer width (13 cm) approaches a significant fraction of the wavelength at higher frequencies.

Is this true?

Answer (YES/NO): NO